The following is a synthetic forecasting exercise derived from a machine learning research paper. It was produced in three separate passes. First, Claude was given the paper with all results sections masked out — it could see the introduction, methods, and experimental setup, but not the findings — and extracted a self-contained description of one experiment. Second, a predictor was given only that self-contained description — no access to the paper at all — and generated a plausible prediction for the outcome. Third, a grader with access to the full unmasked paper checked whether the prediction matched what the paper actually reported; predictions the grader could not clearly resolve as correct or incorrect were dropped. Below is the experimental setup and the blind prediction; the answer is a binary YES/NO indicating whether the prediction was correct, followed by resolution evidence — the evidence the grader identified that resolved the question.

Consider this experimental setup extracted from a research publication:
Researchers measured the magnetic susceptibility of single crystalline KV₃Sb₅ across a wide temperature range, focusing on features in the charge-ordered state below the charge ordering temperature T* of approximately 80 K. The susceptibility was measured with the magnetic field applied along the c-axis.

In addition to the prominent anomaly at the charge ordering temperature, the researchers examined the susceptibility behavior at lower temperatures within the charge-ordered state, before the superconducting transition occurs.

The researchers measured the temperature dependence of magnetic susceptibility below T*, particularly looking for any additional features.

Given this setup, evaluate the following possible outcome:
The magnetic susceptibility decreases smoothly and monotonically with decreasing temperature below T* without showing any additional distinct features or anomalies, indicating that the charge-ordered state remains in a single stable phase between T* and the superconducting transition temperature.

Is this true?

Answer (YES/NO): NO